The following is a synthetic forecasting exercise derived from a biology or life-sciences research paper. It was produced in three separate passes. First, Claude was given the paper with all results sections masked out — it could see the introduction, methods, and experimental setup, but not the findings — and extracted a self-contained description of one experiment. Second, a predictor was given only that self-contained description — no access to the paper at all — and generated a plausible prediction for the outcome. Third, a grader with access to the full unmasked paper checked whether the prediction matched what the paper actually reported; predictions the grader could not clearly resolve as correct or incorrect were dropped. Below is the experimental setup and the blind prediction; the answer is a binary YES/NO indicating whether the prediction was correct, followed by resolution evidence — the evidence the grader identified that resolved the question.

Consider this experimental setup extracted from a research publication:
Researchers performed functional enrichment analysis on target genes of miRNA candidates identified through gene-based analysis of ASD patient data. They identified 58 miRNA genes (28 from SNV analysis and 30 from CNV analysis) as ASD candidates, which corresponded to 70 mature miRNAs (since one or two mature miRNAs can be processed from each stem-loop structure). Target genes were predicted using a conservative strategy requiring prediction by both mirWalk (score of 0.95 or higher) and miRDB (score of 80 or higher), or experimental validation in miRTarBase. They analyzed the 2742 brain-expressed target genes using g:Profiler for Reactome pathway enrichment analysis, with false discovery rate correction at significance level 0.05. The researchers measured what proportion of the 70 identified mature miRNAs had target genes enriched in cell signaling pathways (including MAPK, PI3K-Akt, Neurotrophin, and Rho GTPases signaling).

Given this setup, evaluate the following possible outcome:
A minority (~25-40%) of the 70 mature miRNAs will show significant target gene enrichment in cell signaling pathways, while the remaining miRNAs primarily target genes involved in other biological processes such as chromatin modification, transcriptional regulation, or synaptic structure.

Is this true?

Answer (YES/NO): NO